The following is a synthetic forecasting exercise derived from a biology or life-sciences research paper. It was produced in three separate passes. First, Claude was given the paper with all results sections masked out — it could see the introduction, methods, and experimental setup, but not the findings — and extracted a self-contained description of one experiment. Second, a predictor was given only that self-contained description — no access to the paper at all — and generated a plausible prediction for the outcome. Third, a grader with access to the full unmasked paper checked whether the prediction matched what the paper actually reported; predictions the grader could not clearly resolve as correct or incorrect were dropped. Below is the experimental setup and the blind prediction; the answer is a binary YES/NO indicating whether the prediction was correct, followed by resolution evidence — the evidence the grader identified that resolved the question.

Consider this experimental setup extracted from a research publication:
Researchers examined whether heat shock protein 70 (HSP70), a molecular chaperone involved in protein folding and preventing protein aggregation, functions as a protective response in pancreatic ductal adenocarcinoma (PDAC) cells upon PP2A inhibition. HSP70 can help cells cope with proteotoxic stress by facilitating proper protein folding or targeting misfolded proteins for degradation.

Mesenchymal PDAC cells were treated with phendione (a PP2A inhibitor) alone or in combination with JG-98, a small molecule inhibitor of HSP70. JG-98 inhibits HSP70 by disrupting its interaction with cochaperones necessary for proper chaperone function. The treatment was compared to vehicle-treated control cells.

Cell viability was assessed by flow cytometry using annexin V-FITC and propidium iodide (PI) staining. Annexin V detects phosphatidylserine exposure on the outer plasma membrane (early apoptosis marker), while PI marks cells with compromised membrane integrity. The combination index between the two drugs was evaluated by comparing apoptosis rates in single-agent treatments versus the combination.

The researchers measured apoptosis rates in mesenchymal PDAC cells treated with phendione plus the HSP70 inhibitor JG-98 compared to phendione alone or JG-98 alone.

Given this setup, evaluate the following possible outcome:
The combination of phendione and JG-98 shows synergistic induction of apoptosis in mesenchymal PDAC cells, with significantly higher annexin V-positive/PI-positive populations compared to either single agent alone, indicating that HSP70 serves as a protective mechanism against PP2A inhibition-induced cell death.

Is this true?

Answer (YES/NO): YES